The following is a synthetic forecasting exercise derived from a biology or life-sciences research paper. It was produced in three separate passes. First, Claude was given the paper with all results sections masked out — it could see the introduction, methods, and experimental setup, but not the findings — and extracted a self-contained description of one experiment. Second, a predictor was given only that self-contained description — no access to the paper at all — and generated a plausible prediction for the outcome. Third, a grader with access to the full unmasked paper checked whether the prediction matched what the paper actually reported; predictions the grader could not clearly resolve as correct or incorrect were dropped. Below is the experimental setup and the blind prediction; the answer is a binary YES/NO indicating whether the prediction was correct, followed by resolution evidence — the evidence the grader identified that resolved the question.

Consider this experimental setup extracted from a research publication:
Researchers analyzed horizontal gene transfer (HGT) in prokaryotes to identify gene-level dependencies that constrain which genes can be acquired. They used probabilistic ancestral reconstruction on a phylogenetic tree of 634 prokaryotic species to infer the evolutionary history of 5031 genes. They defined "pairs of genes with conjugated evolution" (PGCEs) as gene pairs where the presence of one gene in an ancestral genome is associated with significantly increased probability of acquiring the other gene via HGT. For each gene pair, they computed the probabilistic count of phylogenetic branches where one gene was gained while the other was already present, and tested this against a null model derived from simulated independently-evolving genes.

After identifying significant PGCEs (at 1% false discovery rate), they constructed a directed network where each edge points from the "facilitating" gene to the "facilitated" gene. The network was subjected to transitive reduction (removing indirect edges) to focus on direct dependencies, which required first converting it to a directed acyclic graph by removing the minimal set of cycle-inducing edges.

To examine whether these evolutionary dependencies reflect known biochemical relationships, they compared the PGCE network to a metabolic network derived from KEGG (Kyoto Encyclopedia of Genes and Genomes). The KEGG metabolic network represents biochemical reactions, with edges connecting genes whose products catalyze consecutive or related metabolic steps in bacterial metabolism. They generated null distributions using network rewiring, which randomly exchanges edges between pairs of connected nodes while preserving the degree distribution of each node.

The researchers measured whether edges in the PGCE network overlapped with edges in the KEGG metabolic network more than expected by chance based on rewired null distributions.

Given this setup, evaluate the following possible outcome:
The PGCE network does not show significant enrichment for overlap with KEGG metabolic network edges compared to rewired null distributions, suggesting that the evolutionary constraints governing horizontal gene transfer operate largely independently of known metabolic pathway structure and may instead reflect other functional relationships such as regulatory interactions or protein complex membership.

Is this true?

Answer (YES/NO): NO